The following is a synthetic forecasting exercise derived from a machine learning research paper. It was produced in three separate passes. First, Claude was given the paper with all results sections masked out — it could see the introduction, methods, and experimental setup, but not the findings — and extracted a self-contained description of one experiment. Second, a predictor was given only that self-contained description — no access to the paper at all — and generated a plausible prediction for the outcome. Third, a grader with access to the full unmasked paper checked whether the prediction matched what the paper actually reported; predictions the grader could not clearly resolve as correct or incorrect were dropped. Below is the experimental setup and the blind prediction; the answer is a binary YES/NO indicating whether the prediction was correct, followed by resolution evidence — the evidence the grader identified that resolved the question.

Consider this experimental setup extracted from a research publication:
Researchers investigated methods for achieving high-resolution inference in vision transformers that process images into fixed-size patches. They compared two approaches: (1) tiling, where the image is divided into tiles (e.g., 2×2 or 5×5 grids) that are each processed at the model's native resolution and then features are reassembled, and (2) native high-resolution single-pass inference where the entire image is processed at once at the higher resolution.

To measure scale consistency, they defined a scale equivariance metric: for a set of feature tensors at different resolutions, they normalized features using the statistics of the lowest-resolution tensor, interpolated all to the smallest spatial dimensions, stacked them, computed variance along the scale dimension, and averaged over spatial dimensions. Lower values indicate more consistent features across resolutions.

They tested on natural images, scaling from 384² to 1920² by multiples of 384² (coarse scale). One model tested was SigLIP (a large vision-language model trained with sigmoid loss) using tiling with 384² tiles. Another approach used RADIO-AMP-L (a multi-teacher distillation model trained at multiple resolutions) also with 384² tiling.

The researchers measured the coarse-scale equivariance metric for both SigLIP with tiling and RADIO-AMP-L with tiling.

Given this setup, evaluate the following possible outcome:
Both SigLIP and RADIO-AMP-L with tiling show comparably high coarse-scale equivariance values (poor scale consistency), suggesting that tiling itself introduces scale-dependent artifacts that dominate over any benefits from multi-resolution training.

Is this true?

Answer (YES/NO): NO